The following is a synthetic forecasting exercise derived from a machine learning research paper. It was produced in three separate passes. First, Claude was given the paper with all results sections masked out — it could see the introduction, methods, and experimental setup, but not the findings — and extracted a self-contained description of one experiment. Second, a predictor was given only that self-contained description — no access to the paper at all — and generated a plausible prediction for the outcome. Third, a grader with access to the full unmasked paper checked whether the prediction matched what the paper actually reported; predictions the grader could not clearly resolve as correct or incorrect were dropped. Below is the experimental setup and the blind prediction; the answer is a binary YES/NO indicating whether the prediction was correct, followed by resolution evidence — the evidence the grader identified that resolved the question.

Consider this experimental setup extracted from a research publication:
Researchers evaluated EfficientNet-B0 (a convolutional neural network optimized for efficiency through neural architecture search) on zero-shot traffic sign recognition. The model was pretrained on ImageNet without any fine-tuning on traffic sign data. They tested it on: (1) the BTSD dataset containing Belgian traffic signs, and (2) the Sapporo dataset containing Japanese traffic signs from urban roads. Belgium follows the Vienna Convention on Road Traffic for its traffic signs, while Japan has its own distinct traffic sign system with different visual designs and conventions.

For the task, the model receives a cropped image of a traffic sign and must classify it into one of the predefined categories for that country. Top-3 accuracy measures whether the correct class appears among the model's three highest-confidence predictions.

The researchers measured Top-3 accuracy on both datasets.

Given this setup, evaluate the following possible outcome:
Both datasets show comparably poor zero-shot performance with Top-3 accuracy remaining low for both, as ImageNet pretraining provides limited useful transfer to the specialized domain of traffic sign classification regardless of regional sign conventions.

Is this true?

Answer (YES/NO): NO